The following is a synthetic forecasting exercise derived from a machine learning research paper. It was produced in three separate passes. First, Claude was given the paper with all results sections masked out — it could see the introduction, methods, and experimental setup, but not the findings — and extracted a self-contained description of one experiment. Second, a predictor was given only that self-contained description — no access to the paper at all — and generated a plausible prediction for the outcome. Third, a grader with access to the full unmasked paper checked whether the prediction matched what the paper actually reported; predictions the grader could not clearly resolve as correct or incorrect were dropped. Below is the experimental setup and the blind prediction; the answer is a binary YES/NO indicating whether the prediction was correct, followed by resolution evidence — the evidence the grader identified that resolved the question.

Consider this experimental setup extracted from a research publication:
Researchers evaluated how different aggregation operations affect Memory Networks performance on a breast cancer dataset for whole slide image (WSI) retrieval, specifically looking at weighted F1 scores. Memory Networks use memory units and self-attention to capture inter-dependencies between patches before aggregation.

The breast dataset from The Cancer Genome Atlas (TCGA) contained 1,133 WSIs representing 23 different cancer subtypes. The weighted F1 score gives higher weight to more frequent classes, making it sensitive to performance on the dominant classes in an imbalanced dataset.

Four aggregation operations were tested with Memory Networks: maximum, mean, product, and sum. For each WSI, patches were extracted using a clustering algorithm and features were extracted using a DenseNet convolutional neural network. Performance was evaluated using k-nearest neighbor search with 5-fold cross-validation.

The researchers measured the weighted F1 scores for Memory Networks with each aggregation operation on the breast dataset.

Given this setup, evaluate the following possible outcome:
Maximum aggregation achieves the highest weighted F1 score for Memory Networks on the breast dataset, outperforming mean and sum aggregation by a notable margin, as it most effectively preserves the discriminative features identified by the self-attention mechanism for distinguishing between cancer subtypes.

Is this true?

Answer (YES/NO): NO